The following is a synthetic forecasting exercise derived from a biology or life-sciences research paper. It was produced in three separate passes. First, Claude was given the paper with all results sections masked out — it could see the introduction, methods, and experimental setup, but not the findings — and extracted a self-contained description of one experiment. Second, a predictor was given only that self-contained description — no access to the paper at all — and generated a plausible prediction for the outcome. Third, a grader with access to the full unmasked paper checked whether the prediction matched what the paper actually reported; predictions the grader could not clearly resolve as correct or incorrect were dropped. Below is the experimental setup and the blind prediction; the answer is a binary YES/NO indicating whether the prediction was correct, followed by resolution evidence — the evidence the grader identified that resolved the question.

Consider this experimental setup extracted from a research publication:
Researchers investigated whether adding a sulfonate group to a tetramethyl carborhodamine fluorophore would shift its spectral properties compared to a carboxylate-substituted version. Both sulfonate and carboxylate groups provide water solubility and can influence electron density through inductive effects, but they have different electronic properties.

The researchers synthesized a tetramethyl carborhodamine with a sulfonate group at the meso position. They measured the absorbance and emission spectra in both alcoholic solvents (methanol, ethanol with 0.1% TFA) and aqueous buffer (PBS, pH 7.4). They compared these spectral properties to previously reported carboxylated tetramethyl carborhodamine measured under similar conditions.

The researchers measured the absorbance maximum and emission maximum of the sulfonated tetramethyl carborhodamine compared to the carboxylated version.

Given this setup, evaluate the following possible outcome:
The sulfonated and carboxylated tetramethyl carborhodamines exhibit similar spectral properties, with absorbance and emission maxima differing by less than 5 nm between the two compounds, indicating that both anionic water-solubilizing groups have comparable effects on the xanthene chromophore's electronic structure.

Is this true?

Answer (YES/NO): NO